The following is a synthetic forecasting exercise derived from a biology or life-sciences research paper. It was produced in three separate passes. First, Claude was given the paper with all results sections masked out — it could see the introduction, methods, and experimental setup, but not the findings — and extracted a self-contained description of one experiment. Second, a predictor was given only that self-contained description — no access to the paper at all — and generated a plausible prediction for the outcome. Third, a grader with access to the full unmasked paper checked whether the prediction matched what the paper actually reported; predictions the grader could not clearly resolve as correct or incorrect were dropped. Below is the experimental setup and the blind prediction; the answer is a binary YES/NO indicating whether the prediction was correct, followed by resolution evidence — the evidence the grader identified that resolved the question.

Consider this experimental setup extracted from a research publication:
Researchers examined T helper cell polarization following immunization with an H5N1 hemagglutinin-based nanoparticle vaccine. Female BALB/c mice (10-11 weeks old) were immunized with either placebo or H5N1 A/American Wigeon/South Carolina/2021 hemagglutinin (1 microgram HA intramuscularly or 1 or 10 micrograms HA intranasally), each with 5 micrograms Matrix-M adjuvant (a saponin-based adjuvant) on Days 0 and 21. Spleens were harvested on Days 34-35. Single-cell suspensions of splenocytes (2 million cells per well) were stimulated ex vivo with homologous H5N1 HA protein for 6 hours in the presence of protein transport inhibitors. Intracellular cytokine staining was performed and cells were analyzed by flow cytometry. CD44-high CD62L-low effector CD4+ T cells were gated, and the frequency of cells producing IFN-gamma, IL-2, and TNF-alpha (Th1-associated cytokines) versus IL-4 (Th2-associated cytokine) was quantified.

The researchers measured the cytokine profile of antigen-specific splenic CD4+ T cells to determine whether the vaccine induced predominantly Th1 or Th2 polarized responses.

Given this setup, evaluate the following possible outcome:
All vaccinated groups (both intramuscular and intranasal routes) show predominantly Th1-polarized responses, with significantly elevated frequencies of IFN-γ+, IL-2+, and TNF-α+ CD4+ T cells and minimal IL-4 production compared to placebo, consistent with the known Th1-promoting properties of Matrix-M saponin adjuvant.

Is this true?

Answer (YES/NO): NO